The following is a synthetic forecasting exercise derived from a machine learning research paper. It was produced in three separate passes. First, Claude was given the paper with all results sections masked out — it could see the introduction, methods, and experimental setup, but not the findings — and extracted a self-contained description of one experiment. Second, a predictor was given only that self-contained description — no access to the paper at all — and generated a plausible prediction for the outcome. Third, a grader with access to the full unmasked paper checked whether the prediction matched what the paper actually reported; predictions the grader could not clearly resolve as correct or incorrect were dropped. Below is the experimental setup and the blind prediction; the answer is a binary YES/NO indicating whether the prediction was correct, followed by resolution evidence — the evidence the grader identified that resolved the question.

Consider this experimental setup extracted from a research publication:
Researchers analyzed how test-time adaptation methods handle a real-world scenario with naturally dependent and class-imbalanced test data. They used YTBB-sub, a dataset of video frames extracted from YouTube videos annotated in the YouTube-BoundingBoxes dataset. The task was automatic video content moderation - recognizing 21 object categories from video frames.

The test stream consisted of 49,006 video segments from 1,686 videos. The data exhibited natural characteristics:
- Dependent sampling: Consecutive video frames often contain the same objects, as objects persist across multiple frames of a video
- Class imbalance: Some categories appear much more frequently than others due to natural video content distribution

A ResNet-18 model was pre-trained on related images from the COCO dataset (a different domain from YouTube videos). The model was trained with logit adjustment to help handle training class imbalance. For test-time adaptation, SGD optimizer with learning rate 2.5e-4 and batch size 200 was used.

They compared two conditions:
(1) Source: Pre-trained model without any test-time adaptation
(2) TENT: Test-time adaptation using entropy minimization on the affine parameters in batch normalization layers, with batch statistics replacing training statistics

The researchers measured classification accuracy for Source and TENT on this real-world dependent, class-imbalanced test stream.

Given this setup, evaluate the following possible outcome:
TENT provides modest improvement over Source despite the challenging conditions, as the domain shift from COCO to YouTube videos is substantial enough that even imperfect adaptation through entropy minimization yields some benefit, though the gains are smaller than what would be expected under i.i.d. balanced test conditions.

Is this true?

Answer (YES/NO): NO